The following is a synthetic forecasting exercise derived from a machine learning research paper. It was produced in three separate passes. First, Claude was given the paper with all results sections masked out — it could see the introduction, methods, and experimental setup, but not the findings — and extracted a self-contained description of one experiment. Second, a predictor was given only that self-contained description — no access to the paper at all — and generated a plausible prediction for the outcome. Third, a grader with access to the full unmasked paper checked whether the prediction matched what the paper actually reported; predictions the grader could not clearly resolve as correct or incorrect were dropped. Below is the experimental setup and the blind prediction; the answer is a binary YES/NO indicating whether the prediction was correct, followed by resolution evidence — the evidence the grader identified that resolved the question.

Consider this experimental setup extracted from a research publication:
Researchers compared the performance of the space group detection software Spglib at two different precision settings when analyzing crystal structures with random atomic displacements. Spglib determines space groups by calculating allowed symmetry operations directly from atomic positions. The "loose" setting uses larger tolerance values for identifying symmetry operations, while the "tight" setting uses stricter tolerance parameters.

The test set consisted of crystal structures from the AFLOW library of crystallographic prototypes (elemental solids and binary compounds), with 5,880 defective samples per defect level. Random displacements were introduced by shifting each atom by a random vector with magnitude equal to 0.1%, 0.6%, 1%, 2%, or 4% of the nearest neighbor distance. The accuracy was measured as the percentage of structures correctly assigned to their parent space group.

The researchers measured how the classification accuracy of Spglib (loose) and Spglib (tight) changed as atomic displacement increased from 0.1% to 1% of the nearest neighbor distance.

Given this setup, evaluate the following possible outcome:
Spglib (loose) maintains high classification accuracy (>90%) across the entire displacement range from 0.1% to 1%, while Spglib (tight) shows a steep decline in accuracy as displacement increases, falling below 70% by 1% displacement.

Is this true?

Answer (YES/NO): NO